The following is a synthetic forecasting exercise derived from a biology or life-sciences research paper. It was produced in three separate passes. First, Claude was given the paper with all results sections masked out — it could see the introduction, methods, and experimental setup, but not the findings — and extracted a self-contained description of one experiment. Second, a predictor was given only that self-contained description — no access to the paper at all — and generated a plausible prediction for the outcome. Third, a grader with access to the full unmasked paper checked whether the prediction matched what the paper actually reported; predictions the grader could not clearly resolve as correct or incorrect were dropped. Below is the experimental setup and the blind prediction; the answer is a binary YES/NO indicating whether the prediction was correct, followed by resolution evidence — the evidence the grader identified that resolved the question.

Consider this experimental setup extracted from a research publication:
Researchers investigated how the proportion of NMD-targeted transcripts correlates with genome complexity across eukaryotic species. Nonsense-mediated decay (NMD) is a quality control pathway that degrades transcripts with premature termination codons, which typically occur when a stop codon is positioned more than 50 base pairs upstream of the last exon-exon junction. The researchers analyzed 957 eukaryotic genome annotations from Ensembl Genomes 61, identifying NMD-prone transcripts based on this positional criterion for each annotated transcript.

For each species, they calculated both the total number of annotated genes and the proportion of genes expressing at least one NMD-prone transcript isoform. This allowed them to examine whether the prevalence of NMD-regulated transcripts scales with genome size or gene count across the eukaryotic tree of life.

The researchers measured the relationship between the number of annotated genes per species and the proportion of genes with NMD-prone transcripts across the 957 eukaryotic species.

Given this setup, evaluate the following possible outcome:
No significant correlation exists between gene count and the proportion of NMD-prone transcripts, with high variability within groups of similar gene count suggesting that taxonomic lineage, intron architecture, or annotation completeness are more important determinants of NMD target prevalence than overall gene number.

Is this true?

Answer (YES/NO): YES